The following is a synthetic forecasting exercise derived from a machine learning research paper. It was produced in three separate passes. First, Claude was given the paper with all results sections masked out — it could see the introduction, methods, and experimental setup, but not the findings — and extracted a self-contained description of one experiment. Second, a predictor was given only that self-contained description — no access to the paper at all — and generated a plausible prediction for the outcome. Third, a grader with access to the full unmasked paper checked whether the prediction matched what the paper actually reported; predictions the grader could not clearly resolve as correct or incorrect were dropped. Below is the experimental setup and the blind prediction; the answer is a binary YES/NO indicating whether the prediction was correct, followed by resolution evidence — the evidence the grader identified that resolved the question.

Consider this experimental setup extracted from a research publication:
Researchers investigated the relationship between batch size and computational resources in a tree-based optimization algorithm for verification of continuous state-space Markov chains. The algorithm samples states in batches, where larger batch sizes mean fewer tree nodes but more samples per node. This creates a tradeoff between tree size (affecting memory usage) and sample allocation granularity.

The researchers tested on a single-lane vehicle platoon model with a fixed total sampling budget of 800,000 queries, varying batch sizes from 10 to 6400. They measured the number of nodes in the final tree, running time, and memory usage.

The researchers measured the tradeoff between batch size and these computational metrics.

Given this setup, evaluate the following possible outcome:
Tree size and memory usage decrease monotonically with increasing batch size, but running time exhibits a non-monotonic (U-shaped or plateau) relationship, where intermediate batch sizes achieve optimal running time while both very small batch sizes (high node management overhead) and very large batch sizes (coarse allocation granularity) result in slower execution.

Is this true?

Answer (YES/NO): YES